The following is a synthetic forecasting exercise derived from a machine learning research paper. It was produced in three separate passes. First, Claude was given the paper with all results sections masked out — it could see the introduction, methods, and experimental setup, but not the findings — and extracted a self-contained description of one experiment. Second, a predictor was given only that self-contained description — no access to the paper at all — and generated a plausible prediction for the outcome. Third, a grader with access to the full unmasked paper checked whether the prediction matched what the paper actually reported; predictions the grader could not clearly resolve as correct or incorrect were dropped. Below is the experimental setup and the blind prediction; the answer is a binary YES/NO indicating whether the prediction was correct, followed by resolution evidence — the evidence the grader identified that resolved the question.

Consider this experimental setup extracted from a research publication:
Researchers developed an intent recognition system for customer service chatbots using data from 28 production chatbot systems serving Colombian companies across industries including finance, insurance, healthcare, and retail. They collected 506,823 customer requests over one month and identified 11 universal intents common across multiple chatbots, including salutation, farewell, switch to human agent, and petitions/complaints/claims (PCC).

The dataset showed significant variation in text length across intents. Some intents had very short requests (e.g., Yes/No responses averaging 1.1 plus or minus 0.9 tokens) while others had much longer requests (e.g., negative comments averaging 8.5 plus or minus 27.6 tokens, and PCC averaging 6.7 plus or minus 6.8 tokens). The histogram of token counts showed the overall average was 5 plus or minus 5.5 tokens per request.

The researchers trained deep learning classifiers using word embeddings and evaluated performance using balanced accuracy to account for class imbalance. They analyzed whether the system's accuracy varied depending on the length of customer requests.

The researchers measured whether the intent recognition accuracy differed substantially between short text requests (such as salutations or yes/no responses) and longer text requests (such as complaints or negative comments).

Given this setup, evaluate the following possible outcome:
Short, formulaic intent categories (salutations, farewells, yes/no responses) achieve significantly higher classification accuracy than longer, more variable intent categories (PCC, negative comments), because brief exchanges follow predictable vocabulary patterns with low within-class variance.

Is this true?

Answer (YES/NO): NO